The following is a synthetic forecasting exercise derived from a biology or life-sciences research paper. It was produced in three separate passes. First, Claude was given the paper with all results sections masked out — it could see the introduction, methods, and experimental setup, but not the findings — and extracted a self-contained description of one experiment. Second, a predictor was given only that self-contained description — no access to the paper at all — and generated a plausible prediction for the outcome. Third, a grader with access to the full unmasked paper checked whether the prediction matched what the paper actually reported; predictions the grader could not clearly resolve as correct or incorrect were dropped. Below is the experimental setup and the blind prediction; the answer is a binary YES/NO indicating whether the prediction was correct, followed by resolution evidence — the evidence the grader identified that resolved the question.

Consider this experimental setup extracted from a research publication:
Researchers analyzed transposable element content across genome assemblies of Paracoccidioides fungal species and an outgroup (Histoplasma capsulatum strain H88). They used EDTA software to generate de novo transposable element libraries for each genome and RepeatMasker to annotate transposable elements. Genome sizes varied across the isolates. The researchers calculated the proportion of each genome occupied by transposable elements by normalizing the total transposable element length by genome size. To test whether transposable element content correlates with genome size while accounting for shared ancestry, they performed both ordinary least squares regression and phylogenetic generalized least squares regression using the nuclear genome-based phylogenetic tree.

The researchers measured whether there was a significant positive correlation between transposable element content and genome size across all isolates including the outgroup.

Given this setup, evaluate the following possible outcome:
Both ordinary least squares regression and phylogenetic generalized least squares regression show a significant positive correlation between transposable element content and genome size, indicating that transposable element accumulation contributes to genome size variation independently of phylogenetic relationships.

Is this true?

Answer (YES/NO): YES